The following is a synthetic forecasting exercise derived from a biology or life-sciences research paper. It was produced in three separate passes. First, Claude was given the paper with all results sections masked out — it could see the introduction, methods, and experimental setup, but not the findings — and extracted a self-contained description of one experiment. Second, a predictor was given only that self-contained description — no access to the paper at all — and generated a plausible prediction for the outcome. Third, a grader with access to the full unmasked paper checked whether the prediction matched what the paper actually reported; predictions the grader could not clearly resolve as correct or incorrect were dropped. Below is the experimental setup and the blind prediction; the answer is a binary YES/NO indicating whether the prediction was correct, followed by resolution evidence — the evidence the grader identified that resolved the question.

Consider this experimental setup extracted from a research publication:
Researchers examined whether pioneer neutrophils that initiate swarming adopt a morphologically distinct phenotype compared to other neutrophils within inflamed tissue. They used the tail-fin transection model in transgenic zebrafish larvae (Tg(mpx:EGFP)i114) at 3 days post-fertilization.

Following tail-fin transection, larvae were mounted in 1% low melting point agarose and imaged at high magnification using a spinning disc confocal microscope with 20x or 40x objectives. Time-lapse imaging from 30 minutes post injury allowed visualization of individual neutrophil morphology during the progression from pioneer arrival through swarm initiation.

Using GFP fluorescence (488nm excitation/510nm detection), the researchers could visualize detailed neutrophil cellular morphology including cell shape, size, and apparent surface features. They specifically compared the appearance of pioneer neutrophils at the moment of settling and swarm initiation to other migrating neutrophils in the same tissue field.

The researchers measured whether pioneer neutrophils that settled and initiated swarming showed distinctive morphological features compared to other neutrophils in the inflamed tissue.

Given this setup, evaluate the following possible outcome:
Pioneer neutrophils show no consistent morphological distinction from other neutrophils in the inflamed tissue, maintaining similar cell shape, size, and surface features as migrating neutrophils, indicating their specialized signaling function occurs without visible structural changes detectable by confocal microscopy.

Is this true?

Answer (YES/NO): NO